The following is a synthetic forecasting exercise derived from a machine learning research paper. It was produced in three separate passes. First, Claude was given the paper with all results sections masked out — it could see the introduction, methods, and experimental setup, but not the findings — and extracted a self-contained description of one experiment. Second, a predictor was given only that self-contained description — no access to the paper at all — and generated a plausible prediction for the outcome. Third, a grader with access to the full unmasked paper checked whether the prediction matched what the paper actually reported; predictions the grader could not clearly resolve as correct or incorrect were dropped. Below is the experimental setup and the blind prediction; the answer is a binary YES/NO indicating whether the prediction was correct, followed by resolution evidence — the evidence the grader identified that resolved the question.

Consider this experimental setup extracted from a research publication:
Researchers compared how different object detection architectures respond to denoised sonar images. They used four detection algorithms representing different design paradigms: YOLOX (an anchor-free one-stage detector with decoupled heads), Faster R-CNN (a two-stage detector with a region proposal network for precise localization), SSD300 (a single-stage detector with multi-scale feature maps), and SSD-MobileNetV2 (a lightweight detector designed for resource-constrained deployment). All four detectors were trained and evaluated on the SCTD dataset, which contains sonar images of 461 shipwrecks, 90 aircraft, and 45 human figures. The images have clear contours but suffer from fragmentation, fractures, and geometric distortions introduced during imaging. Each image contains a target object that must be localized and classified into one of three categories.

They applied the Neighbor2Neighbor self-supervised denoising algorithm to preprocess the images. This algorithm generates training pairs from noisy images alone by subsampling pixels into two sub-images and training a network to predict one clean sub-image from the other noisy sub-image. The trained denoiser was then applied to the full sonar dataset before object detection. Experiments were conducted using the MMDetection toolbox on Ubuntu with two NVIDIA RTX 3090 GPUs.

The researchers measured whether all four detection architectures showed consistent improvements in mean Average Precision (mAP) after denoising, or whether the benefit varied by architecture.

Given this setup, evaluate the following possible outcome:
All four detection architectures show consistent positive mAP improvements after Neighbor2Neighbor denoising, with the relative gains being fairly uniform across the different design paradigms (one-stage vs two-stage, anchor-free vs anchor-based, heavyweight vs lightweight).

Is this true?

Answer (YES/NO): NO